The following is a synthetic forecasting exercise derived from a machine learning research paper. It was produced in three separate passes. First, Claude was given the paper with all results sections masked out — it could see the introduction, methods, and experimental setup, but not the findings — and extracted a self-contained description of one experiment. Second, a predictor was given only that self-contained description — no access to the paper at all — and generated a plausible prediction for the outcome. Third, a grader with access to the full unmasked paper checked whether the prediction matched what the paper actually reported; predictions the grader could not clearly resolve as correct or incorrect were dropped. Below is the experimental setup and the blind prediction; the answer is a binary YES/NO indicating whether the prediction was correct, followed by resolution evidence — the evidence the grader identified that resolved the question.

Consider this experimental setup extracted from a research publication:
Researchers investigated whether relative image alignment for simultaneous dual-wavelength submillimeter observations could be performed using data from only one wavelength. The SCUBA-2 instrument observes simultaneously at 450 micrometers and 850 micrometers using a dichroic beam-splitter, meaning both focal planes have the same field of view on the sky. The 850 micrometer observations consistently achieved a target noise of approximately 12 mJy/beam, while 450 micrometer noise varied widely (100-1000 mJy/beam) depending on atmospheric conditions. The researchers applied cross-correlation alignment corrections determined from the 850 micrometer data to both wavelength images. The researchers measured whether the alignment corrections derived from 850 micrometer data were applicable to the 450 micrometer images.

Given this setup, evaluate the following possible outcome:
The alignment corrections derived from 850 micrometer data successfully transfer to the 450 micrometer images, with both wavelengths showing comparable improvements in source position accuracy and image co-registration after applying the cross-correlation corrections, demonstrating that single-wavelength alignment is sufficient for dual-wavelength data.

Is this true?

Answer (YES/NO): YES